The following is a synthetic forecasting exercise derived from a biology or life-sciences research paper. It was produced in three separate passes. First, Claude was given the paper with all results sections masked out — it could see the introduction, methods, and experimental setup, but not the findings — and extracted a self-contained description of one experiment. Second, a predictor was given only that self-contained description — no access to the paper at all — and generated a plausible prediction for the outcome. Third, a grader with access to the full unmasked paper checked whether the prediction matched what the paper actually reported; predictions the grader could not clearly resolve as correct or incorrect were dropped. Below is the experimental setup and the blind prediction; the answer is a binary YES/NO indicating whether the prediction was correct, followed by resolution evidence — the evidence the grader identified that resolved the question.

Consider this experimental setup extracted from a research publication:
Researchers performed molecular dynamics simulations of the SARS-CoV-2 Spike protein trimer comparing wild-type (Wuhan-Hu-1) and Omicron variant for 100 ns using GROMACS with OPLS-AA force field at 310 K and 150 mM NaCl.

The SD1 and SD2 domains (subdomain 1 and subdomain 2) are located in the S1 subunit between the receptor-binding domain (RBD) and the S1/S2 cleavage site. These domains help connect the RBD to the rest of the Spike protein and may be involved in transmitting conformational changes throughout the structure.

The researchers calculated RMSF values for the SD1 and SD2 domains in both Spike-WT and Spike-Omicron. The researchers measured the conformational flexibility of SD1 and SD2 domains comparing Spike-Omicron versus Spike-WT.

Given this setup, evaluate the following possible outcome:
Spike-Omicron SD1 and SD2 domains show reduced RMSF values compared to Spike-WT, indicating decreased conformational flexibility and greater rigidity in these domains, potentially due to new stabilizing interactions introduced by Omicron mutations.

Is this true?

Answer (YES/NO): NO